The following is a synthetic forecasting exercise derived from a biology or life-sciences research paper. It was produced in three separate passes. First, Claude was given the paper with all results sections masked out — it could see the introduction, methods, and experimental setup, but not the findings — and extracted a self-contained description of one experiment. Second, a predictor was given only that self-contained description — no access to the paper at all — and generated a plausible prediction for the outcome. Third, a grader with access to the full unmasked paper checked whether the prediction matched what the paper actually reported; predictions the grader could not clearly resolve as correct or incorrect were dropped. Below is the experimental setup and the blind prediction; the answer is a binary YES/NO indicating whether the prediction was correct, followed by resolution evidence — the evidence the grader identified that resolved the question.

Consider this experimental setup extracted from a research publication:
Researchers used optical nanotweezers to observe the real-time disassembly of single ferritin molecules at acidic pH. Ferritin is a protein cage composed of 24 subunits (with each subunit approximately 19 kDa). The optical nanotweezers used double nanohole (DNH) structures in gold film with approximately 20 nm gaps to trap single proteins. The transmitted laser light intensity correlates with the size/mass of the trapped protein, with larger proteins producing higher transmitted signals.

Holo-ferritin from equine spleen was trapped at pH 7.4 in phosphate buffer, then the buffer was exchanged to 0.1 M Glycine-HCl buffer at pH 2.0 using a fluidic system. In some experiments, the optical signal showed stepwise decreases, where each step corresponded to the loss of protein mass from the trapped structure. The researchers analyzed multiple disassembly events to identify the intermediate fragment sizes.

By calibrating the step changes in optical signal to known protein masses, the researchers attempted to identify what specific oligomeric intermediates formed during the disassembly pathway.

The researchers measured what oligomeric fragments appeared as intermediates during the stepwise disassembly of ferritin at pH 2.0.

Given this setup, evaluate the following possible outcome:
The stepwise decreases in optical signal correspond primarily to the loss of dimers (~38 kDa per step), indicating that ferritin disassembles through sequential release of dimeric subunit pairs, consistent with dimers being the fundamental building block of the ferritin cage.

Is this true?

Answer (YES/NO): YES